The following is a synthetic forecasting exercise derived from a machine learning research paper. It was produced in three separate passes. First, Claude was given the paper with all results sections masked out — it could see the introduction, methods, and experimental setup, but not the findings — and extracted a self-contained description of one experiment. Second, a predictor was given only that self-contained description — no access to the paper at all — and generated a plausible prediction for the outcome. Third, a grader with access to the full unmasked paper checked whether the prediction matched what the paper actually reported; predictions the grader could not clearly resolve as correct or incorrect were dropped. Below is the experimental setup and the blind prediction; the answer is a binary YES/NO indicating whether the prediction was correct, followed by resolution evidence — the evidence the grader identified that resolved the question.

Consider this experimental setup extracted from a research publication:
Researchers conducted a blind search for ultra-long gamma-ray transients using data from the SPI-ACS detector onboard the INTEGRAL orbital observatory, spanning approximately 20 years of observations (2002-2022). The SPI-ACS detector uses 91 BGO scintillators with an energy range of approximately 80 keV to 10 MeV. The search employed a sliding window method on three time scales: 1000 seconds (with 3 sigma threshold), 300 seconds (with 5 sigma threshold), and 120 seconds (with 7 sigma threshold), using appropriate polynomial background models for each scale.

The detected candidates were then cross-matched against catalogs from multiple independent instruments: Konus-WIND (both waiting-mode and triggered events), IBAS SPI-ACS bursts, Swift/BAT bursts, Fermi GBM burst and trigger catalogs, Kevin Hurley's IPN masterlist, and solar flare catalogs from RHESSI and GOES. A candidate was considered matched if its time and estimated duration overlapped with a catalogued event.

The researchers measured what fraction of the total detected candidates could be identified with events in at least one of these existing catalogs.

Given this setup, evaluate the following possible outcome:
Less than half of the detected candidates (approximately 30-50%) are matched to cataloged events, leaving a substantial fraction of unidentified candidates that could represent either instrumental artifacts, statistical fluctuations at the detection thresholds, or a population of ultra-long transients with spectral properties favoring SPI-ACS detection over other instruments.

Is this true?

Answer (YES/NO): YES